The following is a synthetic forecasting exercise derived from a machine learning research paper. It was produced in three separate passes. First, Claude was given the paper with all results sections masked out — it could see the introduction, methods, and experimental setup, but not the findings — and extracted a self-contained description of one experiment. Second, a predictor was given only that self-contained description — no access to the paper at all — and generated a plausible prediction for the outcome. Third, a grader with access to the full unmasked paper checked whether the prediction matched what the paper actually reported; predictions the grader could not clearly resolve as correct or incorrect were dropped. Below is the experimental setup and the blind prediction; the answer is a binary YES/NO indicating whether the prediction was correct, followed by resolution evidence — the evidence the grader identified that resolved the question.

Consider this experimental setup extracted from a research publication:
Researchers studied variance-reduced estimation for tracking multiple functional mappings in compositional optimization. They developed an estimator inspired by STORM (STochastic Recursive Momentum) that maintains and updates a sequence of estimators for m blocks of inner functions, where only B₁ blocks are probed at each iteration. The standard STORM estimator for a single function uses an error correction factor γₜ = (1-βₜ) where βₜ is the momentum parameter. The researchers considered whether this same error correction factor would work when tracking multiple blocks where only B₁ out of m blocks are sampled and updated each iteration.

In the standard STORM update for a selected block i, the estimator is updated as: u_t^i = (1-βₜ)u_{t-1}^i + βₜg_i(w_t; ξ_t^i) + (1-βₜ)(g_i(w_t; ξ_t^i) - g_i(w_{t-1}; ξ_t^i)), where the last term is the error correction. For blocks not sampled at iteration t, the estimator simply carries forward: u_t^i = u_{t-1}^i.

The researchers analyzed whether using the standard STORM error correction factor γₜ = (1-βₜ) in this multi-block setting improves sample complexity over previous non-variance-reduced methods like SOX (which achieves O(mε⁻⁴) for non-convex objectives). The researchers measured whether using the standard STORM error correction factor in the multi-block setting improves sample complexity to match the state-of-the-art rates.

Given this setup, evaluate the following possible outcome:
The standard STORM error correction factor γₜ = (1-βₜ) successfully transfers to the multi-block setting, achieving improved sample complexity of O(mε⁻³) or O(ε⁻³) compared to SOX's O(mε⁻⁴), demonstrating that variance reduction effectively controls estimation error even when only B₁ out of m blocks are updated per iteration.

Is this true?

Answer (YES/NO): NO